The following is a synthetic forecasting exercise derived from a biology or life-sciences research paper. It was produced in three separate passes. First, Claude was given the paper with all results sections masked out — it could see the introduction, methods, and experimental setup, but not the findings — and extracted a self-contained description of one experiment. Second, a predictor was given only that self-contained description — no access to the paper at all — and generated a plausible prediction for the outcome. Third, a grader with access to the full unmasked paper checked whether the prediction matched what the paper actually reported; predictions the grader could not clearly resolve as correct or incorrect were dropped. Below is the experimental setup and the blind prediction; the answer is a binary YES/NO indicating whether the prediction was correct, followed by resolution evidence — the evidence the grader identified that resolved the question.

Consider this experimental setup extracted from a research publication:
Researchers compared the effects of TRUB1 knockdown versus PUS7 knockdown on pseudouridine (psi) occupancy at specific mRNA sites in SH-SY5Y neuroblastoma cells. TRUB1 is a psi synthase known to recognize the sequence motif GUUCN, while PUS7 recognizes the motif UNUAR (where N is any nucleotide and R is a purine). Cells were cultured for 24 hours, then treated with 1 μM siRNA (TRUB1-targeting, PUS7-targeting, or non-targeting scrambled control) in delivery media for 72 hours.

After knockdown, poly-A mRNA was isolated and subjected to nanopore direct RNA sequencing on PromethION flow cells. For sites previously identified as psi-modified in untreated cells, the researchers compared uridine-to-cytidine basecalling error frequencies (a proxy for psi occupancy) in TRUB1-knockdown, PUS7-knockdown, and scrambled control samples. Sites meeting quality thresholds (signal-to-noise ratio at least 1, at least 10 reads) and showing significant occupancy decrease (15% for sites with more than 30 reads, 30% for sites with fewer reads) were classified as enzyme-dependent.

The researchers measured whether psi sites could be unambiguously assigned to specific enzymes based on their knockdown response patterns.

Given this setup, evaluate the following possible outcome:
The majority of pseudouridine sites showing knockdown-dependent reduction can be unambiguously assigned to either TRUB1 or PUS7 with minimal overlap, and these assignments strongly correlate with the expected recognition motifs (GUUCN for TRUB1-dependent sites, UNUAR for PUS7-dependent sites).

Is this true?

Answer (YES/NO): NO